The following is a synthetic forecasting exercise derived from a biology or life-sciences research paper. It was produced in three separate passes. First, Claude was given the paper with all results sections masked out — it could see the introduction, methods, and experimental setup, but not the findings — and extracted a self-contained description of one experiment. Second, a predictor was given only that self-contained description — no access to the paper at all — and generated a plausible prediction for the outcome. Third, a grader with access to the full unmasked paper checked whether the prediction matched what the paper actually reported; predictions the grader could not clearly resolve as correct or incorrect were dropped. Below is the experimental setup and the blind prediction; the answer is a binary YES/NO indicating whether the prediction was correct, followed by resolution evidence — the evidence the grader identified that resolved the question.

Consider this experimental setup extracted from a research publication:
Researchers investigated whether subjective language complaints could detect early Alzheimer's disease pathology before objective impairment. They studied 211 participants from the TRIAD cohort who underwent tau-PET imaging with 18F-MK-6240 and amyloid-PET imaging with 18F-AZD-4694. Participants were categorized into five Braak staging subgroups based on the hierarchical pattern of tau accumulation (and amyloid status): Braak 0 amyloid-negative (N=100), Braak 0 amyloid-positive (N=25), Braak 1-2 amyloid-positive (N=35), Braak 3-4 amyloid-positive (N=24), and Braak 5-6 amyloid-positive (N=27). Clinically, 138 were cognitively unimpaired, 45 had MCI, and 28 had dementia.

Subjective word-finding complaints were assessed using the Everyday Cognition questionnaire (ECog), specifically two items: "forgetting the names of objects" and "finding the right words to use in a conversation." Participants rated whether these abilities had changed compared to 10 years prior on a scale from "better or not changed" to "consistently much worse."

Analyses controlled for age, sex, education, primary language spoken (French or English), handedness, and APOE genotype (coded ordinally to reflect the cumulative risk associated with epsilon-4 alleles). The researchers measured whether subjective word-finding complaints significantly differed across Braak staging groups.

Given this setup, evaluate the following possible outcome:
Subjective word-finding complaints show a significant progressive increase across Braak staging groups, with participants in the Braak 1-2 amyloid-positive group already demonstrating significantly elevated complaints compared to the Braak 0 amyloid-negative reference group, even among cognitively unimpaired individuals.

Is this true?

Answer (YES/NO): NO